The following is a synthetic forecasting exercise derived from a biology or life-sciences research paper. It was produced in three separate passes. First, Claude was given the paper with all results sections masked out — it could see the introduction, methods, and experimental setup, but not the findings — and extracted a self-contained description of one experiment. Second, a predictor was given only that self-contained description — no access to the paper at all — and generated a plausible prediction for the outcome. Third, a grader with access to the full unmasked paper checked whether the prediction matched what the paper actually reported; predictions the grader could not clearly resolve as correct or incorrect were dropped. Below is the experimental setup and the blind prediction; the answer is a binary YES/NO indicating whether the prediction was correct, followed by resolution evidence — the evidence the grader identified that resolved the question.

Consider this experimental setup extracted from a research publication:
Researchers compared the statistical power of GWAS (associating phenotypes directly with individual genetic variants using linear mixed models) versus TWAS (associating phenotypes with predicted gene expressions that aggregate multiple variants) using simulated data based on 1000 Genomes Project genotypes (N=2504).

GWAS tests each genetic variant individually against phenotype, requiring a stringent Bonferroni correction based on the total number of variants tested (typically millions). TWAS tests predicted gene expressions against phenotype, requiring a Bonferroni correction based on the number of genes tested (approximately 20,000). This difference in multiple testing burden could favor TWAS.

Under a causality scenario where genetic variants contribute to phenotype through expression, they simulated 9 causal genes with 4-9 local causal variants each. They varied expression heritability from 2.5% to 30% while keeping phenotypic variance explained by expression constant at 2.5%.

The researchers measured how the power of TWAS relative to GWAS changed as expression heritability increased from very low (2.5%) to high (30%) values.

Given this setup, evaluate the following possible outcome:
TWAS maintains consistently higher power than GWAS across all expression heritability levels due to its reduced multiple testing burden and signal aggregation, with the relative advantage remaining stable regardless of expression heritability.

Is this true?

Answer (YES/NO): NO